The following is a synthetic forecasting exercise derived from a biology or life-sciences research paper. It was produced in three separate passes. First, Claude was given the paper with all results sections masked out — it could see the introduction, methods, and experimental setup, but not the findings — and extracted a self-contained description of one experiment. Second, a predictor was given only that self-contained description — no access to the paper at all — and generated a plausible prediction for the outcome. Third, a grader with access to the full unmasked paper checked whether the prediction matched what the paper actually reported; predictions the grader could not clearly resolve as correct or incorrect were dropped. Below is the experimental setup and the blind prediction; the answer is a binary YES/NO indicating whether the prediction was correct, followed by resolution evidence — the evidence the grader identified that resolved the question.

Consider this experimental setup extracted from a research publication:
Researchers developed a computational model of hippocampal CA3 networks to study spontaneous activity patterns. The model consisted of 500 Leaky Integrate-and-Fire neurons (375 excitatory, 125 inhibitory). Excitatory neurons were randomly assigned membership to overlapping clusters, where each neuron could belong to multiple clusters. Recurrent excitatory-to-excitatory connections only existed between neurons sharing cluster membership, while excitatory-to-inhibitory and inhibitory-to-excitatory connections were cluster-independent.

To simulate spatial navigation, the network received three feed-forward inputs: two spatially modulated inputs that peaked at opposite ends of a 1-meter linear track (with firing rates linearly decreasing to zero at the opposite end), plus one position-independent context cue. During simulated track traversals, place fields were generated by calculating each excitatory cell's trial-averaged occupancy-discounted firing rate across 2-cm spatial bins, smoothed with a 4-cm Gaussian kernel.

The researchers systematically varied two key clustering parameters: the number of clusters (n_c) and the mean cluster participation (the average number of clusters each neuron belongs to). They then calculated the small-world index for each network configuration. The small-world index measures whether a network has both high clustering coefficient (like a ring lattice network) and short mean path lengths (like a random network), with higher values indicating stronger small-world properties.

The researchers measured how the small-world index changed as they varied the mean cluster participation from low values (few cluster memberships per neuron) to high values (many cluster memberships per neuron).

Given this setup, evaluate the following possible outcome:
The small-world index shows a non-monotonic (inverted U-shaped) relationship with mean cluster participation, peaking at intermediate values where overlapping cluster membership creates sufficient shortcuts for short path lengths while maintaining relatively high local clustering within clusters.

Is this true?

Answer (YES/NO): NO